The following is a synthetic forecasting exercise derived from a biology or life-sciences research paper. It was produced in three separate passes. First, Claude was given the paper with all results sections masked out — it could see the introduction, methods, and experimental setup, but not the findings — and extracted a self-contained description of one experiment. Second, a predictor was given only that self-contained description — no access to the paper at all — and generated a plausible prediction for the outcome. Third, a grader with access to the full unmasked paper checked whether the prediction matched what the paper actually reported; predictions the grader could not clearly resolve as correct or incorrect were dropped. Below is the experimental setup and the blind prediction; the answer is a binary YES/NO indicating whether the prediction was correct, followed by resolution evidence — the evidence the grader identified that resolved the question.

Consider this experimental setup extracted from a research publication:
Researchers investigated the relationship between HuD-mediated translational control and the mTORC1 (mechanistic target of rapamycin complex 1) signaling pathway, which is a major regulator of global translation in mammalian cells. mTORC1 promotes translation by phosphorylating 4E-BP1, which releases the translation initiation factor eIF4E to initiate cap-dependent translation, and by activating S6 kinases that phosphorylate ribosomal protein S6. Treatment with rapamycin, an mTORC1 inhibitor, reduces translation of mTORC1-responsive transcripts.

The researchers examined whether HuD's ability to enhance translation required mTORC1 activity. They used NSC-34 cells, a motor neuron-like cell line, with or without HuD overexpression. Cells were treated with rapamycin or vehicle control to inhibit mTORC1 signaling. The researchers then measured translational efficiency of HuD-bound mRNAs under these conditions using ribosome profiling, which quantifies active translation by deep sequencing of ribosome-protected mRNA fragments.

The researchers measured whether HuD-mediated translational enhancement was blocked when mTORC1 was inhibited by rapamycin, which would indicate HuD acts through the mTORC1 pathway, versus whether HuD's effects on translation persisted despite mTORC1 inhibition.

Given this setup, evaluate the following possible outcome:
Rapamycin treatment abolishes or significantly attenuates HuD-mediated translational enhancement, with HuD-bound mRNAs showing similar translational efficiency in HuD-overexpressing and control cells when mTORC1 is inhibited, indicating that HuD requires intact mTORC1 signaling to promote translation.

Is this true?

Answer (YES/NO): NO